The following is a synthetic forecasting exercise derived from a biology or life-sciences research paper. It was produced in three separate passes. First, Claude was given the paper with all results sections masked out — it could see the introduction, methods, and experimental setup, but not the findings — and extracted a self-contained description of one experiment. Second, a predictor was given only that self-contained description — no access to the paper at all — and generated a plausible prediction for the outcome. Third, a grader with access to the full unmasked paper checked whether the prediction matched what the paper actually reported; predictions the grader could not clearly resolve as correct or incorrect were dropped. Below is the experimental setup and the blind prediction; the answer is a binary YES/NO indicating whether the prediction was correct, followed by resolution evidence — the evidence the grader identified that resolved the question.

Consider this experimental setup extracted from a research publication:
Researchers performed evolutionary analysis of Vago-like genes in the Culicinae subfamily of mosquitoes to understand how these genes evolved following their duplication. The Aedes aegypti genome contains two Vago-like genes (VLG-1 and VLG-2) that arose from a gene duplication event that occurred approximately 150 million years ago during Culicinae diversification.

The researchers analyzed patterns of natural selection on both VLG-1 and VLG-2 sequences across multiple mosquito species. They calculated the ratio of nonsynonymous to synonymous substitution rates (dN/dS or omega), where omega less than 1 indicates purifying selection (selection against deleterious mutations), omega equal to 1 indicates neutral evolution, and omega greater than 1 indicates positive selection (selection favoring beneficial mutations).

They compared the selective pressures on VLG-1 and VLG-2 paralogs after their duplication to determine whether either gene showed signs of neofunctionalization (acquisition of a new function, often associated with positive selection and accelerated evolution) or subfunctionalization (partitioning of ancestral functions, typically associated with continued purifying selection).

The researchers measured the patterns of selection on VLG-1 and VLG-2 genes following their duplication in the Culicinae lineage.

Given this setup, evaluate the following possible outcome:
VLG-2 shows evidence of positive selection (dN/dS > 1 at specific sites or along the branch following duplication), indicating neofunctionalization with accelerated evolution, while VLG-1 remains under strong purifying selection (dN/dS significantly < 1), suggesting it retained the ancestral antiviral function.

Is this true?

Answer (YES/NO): NO